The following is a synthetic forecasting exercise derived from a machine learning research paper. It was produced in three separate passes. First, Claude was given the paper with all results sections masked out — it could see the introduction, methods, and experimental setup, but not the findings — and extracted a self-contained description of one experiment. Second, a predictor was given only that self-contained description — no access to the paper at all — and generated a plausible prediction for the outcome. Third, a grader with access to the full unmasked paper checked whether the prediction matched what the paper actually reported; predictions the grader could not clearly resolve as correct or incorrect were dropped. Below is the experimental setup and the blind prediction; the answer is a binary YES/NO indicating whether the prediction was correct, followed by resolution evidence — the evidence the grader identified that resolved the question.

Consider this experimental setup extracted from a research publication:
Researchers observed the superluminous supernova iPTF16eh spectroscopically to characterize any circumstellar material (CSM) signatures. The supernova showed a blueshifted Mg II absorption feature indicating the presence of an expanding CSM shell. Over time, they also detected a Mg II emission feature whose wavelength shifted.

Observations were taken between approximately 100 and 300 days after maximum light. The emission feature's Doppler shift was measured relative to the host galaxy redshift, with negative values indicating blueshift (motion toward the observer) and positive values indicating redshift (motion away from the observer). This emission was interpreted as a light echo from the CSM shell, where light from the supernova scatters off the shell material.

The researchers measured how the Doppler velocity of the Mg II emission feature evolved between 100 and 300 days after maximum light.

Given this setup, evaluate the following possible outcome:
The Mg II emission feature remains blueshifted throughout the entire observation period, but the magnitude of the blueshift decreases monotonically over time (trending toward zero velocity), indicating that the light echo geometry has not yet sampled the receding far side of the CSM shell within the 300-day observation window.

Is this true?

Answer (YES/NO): NO